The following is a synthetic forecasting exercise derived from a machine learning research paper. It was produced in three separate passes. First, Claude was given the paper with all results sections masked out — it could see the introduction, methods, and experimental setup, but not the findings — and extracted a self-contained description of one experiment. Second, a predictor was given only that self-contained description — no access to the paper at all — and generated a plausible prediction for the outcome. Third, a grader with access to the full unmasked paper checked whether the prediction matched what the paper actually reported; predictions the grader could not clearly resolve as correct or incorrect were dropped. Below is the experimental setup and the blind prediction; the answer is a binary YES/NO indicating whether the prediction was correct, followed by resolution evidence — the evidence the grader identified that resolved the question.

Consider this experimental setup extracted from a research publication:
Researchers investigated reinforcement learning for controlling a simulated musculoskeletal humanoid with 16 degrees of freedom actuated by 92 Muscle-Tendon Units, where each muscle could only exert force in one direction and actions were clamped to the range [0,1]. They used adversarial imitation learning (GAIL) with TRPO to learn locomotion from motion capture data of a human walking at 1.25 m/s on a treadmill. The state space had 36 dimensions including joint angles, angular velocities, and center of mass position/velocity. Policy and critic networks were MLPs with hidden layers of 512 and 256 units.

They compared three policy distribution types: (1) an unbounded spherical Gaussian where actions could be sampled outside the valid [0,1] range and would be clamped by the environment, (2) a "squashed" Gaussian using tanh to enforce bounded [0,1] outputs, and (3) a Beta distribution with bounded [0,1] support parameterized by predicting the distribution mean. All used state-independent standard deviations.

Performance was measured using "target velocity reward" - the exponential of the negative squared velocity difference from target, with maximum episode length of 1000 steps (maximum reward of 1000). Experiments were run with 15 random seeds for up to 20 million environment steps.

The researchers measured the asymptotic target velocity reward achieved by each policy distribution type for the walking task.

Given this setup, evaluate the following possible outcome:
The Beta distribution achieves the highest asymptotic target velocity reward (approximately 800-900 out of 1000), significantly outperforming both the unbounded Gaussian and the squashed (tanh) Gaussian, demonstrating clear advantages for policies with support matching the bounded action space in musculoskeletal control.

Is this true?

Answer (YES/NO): NO